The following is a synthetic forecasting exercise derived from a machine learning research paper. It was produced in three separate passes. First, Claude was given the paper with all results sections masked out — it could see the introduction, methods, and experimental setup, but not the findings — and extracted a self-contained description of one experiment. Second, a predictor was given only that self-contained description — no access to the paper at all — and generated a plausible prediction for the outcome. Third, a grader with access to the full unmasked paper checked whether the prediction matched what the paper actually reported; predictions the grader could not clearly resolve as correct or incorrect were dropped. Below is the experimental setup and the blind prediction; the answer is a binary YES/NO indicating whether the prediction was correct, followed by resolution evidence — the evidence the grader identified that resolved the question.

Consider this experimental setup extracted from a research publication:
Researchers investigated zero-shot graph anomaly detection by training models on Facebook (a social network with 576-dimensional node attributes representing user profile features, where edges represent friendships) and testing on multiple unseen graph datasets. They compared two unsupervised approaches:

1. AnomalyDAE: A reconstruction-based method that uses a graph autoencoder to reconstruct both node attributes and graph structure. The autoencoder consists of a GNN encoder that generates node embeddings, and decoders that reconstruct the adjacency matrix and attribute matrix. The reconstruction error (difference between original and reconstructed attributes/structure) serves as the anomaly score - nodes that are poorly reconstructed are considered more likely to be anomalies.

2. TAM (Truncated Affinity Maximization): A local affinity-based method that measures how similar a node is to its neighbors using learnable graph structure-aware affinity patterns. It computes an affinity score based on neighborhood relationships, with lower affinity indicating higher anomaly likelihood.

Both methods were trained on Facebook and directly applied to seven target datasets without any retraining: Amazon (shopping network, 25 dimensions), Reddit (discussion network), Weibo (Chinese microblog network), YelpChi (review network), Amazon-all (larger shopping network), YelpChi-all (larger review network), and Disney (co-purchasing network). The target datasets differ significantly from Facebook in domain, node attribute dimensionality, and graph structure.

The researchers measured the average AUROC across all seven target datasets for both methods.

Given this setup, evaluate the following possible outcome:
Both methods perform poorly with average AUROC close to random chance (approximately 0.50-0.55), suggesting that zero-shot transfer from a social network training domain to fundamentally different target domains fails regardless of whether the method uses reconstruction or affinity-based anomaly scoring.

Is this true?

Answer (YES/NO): NO